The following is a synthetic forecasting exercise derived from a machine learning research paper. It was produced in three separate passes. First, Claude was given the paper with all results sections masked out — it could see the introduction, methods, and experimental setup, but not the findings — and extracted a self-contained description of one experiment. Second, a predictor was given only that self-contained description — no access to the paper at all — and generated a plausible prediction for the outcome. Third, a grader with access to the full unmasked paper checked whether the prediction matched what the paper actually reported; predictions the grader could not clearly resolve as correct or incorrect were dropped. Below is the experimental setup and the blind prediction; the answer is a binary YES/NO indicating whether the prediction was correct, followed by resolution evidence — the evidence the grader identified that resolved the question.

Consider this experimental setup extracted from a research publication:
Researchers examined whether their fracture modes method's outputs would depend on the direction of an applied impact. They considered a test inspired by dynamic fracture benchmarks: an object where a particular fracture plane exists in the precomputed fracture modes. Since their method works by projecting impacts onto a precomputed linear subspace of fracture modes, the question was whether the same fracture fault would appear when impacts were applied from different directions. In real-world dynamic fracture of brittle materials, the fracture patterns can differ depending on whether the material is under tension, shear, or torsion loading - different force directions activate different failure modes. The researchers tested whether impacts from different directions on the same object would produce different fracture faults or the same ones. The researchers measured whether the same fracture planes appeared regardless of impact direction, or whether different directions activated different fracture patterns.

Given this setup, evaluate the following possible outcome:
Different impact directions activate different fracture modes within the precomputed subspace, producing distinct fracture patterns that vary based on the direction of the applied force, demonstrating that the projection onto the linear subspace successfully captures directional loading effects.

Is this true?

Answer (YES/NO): NO